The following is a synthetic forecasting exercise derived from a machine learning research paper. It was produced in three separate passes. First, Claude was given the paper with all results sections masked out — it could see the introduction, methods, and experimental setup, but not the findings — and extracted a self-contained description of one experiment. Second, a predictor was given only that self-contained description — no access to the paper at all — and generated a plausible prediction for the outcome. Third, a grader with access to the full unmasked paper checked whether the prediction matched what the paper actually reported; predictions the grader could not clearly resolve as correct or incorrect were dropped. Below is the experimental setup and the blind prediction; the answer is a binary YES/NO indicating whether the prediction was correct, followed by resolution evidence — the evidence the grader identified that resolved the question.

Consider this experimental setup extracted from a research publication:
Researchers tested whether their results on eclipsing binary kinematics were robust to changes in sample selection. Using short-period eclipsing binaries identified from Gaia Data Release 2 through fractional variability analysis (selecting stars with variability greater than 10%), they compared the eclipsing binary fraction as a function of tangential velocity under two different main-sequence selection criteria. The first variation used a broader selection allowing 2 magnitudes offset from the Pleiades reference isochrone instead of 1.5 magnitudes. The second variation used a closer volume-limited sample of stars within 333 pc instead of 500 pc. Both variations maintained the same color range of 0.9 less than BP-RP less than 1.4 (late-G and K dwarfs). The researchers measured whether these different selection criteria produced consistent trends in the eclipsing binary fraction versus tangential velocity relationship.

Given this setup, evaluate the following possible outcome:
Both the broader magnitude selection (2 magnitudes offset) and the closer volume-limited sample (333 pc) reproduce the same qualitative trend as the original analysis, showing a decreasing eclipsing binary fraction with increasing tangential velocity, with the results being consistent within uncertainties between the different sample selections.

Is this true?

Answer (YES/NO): NO